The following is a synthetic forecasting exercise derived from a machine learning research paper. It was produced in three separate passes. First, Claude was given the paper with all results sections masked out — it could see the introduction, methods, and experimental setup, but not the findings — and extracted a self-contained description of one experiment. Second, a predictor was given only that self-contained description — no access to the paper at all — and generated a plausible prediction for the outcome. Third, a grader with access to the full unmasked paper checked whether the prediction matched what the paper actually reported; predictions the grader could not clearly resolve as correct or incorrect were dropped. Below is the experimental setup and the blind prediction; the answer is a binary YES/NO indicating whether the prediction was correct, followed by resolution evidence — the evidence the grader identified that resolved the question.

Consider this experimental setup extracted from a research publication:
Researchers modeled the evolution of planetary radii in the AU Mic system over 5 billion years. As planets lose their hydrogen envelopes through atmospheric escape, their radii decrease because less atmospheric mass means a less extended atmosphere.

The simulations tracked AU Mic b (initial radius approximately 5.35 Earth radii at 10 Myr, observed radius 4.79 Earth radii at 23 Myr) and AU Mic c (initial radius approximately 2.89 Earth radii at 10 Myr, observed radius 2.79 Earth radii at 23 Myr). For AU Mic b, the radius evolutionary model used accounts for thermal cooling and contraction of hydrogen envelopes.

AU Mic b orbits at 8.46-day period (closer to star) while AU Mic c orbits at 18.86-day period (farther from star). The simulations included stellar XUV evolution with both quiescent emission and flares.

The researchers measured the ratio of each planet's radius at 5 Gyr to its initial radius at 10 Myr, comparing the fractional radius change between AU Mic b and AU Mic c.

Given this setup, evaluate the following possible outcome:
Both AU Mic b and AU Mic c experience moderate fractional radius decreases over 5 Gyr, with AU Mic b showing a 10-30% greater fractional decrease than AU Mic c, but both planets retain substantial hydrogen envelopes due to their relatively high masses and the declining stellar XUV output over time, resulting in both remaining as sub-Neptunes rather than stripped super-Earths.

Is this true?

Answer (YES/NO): NO